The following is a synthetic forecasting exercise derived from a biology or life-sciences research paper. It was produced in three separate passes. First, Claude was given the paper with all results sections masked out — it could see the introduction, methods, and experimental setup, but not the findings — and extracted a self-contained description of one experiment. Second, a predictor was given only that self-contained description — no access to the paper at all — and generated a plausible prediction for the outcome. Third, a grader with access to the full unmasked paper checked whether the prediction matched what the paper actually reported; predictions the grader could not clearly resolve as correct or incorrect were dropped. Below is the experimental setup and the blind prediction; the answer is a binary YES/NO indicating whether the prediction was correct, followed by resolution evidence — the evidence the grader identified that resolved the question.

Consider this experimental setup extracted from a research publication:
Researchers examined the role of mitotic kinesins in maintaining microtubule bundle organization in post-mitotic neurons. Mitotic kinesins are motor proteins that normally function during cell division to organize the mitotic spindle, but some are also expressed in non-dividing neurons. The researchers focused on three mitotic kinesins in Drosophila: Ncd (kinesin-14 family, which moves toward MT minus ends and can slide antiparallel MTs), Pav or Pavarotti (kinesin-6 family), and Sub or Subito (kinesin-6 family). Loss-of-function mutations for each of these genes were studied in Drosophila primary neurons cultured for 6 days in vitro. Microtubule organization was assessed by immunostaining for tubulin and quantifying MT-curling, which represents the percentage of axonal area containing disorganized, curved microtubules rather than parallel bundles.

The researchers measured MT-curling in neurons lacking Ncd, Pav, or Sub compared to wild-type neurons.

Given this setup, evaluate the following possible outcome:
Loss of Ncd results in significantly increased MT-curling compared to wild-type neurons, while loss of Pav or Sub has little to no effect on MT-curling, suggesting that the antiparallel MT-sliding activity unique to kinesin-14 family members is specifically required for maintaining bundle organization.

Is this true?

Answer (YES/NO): NO